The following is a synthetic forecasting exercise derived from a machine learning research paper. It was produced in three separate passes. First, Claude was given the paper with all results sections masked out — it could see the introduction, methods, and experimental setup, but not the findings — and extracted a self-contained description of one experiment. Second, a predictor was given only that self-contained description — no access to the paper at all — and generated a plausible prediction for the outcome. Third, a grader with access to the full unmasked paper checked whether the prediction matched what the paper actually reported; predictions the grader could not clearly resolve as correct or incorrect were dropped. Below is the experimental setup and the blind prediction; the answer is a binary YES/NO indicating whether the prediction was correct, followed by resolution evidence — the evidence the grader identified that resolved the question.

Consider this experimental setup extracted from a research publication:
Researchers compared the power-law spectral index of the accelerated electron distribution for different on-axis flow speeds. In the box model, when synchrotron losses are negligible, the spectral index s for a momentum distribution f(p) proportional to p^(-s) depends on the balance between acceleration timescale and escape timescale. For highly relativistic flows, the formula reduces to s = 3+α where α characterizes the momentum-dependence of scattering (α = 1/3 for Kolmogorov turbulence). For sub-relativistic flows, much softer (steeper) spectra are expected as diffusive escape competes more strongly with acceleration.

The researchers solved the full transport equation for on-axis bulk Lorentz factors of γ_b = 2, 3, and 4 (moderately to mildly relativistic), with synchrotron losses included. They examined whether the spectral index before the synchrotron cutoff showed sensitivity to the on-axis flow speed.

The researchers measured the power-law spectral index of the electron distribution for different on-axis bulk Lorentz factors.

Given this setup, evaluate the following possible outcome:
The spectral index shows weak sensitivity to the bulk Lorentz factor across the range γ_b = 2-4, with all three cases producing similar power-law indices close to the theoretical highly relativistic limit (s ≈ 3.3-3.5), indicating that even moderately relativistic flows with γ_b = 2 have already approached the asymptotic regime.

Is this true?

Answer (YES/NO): NO